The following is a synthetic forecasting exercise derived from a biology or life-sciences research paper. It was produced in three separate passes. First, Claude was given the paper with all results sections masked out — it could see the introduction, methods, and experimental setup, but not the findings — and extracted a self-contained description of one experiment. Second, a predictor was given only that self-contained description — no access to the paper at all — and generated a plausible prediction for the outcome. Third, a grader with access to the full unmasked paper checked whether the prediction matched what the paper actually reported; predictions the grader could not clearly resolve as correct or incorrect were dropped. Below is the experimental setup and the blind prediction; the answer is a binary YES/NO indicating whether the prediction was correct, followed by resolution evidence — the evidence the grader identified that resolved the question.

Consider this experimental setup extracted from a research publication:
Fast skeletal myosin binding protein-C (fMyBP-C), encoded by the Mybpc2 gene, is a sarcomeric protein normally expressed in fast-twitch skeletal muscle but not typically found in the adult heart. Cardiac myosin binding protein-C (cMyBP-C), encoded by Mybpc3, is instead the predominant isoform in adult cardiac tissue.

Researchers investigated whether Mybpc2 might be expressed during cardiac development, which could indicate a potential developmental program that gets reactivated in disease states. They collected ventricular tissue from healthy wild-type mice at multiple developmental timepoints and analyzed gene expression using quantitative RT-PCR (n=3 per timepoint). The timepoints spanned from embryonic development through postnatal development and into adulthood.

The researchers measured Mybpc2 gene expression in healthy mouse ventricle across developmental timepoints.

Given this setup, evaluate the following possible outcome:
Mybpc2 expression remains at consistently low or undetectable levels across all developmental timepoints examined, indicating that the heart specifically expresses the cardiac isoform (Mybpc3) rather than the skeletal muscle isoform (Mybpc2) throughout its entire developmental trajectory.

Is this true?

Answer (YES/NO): YES